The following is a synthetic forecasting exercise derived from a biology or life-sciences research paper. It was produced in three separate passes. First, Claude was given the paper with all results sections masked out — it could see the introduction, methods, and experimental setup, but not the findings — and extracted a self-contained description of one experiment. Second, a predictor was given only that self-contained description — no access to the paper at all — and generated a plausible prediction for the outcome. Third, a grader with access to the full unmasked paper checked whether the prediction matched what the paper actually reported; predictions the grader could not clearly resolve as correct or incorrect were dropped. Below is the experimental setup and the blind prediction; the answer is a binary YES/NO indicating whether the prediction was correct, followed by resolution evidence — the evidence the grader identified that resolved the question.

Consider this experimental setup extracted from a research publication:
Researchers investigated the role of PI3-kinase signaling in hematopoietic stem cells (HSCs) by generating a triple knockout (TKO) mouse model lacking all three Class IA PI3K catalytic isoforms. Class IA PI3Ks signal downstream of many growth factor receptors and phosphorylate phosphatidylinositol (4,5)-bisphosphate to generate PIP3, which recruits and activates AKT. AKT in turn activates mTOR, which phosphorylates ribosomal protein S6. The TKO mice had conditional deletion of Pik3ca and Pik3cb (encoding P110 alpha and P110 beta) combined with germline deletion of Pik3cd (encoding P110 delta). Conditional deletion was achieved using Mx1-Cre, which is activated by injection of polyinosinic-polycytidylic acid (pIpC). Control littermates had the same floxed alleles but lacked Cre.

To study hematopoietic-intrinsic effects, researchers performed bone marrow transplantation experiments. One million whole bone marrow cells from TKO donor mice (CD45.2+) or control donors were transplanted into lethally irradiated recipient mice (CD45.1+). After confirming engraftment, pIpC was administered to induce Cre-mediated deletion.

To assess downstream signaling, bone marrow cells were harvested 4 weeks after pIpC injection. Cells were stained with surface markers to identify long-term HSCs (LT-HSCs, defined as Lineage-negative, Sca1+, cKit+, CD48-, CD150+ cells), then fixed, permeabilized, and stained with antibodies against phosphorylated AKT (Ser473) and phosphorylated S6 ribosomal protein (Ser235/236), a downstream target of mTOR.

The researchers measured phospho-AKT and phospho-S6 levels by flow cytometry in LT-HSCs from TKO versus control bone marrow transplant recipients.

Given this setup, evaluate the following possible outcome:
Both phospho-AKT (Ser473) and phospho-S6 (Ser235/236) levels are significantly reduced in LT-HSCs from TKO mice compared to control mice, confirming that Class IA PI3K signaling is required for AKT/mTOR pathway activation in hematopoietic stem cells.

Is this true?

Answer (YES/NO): YES